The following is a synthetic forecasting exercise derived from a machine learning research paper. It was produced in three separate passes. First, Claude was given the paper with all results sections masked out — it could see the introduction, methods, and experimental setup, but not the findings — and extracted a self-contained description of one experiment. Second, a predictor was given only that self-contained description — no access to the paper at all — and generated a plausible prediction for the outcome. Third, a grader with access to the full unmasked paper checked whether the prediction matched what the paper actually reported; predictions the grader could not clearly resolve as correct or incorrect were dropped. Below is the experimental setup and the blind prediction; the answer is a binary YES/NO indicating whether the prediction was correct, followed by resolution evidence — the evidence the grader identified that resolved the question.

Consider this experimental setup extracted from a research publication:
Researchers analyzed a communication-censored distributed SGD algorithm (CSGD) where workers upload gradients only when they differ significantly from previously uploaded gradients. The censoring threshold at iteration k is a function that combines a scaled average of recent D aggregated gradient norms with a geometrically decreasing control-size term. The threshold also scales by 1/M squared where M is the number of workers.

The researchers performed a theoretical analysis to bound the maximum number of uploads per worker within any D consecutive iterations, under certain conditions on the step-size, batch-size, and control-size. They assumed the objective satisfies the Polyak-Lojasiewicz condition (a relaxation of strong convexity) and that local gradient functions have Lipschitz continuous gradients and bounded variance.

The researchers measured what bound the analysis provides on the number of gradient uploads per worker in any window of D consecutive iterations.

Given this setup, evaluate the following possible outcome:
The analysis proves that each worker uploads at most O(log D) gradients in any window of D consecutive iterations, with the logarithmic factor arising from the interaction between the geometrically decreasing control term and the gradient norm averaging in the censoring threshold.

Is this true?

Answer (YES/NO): NO